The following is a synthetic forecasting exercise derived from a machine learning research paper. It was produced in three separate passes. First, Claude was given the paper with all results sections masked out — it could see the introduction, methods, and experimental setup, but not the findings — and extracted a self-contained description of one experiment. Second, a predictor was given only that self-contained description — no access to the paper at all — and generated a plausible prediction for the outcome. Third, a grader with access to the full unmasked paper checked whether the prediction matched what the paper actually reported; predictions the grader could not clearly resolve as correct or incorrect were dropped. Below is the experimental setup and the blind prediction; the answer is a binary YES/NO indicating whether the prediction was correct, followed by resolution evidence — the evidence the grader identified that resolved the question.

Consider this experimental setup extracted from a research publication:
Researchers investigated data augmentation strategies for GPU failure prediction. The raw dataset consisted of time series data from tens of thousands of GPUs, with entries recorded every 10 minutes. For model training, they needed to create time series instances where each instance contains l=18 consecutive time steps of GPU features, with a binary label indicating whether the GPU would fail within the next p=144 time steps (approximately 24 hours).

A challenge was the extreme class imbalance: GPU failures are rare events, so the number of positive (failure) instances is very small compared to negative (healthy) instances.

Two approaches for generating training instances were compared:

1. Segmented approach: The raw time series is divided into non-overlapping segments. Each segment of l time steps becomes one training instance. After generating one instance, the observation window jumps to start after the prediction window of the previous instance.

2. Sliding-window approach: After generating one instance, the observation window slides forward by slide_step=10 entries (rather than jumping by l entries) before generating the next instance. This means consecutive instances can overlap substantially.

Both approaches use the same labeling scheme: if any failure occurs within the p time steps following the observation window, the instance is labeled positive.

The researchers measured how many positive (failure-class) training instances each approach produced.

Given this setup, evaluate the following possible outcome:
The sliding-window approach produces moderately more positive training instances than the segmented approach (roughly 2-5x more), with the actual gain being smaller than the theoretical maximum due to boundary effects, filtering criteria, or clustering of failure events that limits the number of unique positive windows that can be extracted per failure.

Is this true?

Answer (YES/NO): NO